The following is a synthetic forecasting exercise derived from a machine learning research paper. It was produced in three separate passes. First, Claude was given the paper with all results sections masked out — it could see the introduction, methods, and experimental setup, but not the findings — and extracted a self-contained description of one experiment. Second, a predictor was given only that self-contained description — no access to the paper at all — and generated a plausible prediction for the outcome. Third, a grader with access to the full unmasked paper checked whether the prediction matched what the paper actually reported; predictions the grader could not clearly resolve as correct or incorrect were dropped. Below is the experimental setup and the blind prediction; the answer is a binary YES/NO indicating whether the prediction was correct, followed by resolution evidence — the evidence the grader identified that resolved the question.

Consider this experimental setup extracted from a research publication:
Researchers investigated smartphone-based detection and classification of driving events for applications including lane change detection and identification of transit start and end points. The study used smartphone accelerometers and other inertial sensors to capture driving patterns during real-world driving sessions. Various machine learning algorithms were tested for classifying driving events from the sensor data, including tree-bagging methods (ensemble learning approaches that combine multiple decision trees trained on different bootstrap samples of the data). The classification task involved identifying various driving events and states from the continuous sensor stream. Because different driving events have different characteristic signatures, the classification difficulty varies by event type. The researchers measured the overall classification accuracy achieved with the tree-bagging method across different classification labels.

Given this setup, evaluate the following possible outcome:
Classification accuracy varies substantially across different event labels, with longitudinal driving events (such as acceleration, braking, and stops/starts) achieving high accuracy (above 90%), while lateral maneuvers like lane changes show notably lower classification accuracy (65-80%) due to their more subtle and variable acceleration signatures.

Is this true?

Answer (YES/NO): NO